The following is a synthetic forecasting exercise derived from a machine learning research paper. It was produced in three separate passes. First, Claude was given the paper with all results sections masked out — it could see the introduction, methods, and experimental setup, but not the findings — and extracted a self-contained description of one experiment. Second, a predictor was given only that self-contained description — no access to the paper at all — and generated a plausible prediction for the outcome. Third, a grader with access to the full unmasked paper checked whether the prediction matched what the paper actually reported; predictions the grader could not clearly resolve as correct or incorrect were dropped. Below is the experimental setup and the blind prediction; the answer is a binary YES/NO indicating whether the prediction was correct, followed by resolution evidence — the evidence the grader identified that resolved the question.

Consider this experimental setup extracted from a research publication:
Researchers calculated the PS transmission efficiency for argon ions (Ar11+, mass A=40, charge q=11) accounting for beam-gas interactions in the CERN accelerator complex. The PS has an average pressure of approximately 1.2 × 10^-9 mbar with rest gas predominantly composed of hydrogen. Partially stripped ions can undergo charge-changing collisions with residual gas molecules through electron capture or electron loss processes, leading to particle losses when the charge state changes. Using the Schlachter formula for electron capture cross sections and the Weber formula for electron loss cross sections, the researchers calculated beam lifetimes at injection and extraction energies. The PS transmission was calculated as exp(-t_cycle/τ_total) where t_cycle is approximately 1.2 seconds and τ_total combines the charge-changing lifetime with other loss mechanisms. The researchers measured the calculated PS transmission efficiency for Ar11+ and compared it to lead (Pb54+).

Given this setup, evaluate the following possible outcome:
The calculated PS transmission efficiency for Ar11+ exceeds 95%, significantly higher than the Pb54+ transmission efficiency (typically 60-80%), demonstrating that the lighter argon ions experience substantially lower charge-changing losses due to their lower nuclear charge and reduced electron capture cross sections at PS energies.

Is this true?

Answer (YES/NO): NO